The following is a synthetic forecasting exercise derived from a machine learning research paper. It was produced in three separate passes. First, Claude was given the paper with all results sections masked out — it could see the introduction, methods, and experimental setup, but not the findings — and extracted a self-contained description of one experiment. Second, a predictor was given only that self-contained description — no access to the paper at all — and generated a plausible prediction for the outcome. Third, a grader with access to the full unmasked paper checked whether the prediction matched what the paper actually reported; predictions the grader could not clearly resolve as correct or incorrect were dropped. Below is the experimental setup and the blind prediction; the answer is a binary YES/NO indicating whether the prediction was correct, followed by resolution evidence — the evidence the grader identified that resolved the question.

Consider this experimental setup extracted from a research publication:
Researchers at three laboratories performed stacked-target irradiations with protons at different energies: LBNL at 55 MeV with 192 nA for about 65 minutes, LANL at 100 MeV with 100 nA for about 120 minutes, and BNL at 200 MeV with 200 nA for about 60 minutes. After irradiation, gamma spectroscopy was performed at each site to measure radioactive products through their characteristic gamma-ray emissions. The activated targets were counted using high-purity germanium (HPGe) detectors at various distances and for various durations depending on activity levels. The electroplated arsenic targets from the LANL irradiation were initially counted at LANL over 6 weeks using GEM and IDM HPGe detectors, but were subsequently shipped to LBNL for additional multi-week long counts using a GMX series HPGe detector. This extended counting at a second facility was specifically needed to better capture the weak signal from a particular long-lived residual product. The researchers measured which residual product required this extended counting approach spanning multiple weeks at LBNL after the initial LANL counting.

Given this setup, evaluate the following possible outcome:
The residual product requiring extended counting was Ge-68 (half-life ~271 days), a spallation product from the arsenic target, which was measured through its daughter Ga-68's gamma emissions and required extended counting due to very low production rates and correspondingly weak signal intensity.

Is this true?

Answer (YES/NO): YES